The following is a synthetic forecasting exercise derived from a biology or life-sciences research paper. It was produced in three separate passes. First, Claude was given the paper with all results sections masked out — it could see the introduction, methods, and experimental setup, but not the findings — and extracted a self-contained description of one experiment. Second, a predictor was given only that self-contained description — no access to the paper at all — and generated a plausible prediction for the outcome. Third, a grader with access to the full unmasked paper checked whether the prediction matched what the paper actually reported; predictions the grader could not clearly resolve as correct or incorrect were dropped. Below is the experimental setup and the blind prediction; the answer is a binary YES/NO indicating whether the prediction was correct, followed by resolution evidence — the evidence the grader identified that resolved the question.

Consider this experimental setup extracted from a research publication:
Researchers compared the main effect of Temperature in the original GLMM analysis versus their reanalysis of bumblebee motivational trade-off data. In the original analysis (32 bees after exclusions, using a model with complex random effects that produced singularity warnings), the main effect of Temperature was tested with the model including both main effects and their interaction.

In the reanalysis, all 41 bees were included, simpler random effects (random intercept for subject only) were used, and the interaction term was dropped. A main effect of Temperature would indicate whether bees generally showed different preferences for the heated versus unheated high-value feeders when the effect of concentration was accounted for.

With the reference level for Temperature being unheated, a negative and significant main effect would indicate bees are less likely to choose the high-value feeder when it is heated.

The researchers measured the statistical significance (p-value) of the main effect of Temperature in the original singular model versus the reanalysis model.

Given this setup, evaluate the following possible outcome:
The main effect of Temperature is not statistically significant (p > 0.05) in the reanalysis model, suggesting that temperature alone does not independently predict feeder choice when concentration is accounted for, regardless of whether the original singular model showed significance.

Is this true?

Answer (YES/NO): NO